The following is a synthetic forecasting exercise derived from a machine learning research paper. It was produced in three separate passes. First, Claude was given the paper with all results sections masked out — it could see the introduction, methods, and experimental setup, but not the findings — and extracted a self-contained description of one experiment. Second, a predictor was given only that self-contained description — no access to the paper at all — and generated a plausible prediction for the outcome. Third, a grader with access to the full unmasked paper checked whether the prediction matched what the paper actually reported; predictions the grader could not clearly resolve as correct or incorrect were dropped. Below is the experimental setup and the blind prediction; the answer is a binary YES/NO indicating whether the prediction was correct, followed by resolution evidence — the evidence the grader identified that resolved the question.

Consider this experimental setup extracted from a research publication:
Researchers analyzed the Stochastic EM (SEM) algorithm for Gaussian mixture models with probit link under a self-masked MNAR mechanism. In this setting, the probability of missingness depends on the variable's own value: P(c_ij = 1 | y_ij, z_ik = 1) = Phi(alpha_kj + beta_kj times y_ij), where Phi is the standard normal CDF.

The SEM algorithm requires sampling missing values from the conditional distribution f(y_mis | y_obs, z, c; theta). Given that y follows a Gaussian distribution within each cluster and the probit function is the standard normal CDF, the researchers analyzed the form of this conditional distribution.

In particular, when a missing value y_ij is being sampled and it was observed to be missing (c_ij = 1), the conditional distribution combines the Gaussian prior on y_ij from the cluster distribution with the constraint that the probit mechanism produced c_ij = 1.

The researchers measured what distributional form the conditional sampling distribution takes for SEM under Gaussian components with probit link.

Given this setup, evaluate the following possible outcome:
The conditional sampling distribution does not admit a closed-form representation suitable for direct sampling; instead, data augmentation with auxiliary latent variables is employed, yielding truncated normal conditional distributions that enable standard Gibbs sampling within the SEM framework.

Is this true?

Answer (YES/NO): NO